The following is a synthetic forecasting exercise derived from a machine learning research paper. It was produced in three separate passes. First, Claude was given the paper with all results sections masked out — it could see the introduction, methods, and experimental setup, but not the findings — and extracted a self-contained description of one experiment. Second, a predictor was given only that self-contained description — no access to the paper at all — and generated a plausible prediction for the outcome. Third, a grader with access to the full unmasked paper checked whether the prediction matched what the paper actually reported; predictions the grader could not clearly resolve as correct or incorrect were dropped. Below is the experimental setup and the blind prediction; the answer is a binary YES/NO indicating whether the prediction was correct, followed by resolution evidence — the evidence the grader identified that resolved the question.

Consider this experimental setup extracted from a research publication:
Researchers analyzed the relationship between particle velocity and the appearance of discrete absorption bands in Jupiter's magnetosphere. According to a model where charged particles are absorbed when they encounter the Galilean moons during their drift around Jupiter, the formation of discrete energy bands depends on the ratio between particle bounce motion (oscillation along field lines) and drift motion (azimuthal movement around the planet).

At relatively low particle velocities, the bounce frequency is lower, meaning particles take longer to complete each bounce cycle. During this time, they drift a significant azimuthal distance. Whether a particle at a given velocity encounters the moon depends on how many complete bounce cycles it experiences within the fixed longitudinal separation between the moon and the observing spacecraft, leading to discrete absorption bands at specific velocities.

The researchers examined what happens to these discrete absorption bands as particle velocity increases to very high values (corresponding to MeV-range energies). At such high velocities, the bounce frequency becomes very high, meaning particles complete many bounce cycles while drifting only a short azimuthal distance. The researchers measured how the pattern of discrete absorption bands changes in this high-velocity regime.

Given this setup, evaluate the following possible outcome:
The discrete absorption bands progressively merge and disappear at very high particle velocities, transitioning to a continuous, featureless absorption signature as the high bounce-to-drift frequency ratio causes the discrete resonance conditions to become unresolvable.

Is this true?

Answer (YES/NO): NO